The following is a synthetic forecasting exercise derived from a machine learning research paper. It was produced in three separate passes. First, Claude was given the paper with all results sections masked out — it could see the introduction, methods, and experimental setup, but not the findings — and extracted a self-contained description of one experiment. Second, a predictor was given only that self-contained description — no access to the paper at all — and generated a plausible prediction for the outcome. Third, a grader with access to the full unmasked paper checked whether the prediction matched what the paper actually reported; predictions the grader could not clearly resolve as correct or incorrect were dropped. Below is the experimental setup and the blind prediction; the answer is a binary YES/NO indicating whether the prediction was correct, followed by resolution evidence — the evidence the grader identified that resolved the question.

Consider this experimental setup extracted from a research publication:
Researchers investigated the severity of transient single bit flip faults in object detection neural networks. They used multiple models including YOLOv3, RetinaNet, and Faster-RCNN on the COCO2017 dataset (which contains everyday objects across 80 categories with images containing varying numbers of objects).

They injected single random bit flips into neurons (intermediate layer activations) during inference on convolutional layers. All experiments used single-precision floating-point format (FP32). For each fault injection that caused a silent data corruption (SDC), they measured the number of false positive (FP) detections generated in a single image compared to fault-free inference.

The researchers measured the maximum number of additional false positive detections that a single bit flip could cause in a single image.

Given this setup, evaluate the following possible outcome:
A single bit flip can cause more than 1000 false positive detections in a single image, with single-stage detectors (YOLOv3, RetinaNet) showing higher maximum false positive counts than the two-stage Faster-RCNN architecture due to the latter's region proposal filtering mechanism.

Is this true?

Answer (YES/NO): NO